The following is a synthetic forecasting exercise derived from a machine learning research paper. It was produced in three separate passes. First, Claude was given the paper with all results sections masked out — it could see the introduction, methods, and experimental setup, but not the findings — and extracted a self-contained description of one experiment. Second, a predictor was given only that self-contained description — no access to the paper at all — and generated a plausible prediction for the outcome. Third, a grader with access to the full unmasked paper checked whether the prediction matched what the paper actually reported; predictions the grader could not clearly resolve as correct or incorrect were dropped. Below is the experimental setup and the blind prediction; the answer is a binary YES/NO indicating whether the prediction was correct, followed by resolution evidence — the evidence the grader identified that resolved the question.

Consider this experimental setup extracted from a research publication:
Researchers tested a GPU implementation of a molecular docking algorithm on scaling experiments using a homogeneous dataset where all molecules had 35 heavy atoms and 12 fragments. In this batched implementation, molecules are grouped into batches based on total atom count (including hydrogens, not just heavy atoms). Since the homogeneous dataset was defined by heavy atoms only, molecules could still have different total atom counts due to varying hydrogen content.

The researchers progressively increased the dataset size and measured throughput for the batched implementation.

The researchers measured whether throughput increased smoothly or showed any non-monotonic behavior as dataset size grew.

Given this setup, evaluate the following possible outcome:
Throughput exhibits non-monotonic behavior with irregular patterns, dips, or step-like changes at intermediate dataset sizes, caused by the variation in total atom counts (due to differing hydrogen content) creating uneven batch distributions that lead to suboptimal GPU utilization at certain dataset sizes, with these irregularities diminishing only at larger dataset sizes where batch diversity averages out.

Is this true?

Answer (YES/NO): YES